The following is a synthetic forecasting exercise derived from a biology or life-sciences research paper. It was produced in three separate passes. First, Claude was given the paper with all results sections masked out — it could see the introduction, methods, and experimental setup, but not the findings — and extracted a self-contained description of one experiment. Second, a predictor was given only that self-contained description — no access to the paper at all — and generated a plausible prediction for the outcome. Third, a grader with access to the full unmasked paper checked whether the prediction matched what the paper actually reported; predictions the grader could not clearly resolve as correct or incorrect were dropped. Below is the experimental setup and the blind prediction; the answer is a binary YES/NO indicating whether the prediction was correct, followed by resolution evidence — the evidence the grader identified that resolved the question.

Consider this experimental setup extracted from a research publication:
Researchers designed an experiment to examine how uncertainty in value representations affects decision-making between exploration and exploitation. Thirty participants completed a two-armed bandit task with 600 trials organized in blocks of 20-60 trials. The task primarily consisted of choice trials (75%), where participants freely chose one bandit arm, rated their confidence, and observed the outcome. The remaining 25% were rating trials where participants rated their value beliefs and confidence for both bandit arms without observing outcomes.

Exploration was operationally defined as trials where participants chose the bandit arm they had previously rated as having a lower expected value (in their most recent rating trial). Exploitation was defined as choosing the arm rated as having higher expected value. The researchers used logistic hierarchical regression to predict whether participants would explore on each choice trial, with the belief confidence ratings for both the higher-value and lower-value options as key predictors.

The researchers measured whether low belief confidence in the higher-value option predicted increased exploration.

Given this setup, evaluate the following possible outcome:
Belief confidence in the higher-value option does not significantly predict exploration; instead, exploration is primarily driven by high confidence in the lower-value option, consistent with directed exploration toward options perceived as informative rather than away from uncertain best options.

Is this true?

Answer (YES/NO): NO